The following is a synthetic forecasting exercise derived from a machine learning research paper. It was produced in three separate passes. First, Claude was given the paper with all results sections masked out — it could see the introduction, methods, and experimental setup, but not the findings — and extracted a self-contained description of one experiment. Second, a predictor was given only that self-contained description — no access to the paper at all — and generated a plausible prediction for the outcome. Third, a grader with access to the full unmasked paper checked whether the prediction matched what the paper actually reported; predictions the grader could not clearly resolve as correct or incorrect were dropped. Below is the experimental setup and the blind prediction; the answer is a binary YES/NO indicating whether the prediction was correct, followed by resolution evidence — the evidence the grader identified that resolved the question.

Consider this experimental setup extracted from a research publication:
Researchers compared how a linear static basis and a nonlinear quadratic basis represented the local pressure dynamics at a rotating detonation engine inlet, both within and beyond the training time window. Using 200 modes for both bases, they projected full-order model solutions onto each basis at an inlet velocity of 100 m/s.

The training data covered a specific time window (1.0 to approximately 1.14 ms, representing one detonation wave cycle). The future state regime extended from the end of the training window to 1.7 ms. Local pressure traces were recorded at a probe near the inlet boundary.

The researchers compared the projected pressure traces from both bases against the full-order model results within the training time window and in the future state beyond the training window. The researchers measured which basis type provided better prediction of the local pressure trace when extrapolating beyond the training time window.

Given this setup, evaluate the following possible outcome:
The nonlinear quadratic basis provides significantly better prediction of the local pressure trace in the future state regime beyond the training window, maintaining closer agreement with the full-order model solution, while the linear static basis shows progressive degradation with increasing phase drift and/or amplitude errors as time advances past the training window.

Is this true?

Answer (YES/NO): NO